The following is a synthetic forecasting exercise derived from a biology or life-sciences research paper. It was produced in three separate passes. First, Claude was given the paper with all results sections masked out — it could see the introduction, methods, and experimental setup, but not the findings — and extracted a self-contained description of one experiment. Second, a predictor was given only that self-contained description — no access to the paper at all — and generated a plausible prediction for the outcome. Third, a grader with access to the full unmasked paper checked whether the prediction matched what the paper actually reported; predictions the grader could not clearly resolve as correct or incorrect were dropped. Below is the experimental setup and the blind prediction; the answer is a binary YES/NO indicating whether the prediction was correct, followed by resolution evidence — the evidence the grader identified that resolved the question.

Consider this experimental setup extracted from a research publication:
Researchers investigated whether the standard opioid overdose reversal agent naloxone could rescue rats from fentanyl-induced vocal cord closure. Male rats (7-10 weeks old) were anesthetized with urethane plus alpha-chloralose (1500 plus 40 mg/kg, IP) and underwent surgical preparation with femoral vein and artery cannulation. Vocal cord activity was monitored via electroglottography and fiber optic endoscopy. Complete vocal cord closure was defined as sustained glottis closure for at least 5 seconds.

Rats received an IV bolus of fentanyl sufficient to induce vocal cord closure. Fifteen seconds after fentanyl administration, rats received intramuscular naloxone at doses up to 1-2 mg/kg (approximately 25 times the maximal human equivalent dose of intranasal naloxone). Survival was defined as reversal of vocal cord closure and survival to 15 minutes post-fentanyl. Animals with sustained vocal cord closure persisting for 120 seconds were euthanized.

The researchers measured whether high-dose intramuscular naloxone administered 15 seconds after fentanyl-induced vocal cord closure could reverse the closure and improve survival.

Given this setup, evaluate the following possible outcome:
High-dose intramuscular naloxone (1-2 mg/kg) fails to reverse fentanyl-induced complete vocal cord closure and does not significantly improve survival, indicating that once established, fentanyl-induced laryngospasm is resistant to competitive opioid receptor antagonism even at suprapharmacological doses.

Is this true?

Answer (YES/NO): YES